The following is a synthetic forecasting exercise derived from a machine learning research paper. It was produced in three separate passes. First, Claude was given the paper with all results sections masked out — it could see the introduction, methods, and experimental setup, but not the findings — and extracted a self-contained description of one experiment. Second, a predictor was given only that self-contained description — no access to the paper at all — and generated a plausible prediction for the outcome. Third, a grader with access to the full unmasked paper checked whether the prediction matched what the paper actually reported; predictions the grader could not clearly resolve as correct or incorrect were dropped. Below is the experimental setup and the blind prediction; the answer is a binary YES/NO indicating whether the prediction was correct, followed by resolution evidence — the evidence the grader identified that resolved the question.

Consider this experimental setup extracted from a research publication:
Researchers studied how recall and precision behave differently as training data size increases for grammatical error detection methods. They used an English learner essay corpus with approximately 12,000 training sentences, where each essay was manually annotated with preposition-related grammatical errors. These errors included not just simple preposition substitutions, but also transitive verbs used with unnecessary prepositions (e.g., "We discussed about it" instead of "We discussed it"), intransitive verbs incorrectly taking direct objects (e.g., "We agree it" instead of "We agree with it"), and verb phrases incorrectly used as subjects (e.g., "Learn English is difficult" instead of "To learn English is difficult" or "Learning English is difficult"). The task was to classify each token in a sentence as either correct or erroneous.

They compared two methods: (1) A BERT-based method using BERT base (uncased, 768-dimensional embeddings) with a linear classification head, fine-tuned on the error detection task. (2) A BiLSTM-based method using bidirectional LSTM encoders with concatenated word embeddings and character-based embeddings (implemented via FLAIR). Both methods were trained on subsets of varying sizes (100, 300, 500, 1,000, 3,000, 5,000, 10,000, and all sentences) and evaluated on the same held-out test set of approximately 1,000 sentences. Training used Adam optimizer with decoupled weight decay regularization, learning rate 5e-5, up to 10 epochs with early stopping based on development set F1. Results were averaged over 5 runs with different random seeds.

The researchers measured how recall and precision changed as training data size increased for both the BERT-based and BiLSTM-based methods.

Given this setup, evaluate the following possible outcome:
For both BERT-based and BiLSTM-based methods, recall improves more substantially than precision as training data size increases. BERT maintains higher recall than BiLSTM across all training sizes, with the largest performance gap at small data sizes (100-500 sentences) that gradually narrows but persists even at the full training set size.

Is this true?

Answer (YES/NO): NO